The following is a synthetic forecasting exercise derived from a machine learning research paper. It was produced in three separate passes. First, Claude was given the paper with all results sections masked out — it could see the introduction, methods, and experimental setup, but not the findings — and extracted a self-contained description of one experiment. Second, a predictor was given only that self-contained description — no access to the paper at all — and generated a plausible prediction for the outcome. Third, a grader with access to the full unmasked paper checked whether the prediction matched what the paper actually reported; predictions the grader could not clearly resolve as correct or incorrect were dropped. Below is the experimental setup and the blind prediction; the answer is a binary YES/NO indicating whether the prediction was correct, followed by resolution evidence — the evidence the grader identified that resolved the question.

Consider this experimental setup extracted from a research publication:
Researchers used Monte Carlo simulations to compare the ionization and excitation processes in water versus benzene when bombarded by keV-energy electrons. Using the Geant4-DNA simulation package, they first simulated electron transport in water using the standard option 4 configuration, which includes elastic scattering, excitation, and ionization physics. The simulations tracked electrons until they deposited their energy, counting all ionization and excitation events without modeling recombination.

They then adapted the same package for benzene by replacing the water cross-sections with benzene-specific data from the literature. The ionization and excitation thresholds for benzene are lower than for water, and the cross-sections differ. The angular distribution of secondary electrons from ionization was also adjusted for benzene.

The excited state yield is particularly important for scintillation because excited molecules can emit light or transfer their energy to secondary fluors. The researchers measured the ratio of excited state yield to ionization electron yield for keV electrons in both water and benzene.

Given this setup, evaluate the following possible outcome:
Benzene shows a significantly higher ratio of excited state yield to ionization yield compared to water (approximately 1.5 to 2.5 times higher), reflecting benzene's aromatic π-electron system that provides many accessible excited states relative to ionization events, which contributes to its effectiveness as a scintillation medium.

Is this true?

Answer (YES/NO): YES